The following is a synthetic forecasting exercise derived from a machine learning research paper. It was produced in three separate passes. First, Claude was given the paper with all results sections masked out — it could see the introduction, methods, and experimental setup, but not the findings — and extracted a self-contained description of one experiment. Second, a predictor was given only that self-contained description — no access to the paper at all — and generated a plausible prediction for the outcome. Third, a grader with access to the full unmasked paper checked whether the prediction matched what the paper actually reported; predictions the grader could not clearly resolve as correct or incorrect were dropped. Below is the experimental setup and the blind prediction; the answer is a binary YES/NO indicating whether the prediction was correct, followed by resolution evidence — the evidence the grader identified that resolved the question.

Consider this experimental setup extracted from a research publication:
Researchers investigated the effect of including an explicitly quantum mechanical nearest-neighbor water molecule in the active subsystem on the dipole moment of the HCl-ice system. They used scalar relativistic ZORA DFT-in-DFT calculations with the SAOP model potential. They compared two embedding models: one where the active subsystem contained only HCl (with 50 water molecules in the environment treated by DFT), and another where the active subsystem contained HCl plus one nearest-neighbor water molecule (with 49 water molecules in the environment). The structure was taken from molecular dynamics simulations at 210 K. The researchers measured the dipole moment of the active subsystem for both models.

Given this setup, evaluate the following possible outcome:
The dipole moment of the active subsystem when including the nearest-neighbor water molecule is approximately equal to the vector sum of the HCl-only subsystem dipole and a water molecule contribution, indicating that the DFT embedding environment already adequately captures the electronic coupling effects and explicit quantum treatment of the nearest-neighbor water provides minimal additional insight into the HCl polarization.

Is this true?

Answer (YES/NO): NO